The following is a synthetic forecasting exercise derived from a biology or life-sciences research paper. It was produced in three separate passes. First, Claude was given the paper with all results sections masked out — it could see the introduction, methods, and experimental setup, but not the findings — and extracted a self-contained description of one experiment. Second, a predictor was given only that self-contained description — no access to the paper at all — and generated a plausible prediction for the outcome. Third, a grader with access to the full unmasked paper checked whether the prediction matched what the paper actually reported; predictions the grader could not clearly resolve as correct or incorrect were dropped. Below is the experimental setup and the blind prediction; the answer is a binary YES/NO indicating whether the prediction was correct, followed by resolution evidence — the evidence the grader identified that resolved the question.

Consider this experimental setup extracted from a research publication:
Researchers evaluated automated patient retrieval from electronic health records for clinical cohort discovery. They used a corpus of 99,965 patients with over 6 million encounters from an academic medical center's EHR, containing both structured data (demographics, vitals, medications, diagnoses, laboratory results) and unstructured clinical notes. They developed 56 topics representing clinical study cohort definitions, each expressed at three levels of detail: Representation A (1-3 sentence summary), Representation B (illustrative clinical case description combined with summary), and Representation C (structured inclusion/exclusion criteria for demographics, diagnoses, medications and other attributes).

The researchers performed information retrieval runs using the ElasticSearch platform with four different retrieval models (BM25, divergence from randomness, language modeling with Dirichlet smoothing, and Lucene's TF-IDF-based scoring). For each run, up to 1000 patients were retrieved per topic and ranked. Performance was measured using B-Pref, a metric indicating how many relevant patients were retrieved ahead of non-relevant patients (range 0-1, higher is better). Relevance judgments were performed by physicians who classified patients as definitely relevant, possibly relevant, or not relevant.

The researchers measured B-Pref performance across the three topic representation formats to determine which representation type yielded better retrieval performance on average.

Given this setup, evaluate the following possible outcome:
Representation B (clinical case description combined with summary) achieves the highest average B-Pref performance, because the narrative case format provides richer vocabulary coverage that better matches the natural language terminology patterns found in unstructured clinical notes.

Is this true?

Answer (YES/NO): YES